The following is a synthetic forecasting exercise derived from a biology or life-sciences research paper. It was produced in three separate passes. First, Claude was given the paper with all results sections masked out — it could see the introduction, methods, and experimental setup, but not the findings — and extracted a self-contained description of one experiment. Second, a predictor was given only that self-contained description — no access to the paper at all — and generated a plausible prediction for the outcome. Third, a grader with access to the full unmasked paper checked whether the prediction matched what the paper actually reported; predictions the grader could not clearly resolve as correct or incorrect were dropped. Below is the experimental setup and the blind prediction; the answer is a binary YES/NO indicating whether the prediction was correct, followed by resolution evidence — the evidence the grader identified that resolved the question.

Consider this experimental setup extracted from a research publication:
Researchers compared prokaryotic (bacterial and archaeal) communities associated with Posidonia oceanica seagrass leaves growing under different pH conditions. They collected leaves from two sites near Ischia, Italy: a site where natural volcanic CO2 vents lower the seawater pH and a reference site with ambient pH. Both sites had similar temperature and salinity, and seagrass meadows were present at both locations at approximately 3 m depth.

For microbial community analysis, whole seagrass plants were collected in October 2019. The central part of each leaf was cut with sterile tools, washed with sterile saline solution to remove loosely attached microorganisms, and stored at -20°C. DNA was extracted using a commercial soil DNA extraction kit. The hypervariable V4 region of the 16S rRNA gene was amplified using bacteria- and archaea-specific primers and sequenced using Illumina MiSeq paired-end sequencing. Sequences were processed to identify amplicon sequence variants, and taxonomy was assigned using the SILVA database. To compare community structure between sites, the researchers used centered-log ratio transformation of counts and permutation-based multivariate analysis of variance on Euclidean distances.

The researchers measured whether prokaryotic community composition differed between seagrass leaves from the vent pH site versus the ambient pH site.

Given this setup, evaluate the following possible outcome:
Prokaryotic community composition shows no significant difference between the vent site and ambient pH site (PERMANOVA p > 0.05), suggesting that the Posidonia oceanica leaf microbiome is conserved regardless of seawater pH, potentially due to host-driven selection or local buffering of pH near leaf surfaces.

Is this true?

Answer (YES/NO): YES